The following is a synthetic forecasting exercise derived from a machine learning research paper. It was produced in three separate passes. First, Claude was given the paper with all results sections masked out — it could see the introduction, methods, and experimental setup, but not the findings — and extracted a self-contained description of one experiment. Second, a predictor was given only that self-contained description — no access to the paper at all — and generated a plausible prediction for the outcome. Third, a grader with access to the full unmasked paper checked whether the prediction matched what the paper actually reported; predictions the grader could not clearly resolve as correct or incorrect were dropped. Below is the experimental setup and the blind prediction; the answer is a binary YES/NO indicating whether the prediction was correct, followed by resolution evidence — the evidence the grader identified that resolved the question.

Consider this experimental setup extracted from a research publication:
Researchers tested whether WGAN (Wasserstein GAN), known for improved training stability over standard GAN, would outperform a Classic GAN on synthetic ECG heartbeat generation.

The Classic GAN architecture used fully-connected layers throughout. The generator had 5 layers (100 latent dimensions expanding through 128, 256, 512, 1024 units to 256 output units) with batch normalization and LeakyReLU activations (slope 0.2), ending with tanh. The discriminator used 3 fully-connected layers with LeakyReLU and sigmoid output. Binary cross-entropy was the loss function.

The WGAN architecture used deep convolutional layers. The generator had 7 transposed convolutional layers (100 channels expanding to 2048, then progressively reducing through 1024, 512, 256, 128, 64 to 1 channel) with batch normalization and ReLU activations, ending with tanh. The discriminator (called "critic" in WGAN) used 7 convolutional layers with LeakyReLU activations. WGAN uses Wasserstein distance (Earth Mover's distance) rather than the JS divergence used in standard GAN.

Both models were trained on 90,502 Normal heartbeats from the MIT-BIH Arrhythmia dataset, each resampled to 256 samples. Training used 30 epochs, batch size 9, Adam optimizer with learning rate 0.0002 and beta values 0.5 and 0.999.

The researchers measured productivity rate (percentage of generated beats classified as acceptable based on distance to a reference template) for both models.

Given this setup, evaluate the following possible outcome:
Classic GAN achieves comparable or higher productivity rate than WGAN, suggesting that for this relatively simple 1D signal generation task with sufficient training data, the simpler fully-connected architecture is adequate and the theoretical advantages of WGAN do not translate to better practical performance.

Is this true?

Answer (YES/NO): YES